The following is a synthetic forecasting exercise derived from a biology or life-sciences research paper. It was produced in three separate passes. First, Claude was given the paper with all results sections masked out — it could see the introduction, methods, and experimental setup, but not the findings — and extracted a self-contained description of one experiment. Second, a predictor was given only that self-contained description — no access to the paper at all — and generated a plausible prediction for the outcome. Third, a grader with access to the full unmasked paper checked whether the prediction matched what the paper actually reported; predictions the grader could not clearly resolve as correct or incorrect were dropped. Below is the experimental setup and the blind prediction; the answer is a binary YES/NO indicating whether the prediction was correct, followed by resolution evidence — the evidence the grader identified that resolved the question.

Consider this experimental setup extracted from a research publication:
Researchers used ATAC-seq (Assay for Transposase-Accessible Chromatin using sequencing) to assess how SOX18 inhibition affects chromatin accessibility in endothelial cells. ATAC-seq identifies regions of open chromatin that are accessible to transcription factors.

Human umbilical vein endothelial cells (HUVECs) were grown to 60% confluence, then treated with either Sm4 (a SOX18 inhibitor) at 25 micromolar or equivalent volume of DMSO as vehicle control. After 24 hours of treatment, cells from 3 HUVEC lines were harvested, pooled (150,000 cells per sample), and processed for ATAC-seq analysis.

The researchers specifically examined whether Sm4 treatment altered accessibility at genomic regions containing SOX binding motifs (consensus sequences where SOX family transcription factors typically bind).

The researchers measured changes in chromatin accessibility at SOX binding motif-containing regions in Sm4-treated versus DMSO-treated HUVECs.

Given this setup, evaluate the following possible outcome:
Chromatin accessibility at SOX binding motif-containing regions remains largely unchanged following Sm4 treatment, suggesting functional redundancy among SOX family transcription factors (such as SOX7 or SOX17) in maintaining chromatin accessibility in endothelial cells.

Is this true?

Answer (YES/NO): NO